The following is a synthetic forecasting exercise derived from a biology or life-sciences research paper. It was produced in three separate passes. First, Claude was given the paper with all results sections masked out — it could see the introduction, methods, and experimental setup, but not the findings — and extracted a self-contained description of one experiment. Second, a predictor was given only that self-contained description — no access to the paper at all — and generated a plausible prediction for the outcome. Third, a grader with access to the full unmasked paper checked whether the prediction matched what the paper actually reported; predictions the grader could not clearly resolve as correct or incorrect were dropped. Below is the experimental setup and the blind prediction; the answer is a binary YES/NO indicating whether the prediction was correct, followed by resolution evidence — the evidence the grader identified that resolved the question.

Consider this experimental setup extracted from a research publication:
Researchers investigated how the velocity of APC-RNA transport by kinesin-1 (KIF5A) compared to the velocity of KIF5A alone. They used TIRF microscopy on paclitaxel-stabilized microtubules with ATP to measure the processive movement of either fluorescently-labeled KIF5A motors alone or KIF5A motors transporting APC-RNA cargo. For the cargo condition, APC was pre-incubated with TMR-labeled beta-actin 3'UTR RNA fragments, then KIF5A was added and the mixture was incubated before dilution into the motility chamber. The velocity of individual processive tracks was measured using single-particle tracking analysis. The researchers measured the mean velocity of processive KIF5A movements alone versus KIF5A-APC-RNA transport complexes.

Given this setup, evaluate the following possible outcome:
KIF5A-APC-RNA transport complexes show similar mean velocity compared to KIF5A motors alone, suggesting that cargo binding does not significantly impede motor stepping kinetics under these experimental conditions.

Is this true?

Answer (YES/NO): NO